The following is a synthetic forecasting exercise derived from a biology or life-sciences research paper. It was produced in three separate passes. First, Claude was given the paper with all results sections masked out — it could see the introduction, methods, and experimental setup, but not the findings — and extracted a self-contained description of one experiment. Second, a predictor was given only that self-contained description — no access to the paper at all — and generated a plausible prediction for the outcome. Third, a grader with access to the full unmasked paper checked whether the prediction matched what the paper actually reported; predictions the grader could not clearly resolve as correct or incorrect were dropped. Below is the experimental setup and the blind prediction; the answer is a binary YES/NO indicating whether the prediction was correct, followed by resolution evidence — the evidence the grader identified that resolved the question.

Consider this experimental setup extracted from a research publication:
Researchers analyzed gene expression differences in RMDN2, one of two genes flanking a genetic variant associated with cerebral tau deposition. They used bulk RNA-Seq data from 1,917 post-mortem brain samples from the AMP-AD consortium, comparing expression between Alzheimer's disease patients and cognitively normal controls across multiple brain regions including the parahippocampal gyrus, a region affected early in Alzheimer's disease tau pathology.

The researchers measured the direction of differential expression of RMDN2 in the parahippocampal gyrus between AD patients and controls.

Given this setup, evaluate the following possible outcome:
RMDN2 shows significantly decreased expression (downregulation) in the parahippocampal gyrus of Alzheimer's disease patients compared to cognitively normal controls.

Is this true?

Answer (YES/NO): YES